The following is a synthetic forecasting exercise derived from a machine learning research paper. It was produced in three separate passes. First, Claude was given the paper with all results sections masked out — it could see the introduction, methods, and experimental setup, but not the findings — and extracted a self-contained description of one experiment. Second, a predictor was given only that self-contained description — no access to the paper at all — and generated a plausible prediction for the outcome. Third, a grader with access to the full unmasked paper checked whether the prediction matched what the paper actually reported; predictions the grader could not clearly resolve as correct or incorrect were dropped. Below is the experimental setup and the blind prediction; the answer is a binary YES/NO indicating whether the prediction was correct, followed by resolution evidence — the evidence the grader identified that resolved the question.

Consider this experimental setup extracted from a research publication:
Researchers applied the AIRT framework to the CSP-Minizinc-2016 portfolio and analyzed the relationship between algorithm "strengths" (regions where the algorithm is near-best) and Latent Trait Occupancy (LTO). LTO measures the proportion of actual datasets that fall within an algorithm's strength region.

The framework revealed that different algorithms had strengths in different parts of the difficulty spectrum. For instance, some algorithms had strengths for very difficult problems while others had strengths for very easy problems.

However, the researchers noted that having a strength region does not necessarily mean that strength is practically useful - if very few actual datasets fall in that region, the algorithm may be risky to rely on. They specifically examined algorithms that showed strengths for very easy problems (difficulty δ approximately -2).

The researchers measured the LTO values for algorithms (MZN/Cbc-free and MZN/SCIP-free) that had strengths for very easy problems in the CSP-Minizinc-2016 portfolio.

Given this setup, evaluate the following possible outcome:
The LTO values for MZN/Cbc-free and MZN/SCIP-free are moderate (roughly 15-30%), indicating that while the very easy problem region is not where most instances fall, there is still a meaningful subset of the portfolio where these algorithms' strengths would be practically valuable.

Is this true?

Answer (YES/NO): NO